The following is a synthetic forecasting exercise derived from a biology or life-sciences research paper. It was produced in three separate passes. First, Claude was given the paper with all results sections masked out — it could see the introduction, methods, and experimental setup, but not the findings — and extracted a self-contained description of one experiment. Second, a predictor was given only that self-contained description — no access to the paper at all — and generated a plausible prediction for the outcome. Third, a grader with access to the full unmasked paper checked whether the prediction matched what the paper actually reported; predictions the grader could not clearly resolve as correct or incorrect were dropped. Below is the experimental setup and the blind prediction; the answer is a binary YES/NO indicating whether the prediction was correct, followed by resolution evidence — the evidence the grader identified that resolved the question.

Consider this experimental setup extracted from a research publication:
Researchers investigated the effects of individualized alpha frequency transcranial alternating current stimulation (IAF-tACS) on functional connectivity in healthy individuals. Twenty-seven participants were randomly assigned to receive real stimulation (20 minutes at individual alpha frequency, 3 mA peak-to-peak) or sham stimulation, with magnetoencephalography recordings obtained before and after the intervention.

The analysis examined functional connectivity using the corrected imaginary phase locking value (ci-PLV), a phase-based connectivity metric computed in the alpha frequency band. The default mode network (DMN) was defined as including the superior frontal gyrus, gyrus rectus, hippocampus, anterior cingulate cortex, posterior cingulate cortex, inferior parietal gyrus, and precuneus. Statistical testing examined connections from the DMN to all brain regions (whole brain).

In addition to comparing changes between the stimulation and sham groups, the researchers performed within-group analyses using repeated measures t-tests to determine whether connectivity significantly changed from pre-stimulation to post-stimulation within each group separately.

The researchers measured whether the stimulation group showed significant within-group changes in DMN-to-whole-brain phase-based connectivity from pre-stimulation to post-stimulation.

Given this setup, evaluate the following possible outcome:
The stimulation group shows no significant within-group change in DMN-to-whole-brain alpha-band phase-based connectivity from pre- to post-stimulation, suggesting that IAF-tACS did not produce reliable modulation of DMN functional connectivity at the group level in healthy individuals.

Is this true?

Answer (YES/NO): YES